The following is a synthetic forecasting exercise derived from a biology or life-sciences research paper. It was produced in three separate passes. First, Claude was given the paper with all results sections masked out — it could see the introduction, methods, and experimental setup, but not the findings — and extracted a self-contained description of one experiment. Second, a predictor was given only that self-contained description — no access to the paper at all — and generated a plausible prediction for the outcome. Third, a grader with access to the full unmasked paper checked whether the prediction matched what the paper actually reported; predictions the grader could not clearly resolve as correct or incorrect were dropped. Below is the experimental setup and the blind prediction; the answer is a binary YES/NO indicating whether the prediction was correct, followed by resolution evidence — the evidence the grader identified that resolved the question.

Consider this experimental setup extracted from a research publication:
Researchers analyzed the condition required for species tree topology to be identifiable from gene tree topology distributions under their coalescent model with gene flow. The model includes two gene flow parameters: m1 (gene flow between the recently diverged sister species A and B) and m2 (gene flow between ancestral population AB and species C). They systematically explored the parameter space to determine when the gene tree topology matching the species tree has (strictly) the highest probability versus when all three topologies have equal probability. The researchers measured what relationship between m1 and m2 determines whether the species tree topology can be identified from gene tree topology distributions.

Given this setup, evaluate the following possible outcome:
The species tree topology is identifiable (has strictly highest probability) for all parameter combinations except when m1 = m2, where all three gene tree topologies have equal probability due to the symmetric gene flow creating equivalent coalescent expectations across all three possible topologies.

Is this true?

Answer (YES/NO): NO